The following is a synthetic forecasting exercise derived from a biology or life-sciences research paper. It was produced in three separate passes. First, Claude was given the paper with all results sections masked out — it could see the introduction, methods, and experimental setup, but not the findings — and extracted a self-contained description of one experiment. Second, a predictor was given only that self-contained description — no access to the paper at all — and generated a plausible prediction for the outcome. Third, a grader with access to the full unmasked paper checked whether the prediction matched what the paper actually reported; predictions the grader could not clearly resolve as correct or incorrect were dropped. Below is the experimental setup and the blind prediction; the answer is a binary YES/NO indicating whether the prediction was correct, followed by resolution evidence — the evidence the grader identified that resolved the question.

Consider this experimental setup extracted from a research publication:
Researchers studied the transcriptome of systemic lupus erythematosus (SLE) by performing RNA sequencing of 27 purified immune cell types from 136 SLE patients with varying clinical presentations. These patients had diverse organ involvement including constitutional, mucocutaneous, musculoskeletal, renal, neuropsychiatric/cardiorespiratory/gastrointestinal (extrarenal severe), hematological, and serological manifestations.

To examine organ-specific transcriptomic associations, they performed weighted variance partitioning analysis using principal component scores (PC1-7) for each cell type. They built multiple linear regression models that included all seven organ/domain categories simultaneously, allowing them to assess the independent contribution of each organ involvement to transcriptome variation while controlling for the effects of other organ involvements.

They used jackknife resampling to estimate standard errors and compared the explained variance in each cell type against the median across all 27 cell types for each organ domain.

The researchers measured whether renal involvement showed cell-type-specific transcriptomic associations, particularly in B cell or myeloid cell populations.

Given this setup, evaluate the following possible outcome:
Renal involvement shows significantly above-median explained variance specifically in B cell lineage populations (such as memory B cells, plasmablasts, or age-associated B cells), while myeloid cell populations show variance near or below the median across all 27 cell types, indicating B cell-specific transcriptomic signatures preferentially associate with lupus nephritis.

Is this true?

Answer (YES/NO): NO